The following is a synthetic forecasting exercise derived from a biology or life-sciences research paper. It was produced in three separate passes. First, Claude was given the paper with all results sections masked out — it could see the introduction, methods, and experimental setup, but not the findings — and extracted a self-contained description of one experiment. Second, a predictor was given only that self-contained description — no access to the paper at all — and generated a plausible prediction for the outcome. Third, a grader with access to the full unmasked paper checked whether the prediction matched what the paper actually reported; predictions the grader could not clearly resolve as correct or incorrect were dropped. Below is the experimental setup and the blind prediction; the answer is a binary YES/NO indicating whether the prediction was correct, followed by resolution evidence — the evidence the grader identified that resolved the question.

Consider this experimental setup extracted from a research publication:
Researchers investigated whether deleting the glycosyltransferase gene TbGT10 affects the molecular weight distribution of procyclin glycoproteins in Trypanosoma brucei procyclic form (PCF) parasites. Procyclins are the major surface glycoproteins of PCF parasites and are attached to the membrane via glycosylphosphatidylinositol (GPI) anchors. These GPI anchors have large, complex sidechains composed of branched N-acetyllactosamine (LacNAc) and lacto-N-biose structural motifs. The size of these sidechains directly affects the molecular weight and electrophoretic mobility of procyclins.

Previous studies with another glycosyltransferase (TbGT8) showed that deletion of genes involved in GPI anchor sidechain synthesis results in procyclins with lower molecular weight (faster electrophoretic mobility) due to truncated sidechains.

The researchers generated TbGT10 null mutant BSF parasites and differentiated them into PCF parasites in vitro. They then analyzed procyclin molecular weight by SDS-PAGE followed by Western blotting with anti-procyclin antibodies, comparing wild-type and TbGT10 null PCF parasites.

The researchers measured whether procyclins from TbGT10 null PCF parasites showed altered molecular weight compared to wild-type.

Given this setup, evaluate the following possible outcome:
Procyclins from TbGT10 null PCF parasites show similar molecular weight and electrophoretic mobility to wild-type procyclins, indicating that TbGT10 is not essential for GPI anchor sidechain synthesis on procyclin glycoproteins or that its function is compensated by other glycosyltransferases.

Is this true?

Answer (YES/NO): NO